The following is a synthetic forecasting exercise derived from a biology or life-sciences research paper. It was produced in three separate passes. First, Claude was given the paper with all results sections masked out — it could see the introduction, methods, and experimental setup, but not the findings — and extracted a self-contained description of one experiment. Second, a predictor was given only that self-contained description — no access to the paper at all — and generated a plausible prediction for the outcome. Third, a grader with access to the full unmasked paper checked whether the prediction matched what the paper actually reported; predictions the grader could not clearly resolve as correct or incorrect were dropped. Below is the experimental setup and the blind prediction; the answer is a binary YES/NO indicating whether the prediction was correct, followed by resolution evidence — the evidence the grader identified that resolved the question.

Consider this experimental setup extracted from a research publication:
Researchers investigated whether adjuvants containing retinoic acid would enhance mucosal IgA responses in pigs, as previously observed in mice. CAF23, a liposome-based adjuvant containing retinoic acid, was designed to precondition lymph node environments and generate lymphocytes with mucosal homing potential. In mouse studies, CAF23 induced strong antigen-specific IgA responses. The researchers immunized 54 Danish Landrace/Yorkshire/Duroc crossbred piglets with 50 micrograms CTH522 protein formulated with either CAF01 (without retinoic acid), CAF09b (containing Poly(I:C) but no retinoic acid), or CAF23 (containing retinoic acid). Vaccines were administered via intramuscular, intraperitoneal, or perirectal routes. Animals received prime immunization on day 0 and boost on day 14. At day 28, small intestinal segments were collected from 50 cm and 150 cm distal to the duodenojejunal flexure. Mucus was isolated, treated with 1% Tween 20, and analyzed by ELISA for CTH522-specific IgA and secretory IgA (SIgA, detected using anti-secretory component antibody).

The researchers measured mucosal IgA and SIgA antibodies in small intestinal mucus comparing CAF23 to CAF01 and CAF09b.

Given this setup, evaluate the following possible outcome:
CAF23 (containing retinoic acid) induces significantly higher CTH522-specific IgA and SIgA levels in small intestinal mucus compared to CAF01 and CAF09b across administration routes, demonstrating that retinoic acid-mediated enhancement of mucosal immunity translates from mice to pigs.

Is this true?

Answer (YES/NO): NO